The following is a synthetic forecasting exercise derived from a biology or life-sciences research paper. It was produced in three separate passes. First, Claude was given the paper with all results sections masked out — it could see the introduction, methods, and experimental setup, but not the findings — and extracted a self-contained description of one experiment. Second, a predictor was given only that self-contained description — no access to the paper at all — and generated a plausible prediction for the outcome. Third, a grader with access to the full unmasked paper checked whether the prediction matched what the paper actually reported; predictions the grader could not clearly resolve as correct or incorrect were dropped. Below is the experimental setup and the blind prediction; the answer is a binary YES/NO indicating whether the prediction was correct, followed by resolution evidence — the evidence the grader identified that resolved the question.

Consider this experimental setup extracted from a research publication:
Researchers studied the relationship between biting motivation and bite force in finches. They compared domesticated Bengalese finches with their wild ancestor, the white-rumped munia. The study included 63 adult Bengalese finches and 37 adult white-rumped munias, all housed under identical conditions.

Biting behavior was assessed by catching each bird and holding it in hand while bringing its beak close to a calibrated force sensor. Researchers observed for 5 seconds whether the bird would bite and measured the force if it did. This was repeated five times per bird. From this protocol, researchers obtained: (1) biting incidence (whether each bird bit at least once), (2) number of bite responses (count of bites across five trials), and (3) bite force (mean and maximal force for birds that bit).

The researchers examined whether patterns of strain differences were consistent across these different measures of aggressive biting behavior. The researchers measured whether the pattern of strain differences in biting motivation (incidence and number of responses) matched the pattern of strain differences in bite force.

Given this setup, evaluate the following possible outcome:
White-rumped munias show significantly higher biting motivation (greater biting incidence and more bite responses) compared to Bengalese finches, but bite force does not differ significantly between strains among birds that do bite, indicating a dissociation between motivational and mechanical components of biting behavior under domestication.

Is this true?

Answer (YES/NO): NO